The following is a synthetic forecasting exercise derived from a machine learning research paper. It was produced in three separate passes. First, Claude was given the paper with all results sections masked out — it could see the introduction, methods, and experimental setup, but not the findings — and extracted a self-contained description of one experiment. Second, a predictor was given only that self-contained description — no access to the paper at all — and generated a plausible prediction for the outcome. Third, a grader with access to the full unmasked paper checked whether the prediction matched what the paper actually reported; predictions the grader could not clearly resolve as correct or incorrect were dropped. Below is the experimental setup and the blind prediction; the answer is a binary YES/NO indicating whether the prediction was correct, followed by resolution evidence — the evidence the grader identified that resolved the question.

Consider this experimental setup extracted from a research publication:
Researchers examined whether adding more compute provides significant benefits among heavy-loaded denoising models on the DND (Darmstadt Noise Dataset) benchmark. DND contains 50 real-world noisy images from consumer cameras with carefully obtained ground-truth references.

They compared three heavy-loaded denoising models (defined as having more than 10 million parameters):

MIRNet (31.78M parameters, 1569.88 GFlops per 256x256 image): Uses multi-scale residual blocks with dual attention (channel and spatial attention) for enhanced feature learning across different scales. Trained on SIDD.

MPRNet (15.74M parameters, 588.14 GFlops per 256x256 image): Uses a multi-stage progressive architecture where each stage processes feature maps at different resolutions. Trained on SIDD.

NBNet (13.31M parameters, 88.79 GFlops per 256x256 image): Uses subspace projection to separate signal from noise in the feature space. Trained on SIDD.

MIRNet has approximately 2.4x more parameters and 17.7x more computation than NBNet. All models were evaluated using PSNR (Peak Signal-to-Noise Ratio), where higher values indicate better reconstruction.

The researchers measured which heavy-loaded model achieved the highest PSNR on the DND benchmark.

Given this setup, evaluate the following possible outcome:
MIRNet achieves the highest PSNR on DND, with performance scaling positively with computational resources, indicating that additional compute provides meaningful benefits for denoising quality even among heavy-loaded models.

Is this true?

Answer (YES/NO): NO